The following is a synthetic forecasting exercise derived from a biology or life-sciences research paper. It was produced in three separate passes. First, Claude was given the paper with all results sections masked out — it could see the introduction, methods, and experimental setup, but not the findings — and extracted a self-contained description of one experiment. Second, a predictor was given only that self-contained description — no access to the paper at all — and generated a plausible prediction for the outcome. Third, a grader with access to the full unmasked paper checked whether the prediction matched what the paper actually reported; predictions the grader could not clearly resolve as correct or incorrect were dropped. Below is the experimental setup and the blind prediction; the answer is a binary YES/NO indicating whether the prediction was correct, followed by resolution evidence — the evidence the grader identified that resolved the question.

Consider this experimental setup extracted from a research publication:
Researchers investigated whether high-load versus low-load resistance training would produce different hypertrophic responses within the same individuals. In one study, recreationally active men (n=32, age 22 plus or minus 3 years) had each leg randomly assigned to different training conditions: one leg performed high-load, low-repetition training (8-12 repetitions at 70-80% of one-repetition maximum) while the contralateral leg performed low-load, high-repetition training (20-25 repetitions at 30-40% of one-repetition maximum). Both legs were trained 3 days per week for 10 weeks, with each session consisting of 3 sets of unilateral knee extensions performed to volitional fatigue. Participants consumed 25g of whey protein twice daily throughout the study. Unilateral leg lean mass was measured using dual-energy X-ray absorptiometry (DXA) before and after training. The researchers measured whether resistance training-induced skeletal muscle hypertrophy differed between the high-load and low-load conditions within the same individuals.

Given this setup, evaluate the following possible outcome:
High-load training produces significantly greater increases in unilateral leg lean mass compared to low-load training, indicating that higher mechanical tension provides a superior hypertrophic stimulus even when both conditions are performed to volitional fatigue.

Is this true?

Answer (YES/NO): NO